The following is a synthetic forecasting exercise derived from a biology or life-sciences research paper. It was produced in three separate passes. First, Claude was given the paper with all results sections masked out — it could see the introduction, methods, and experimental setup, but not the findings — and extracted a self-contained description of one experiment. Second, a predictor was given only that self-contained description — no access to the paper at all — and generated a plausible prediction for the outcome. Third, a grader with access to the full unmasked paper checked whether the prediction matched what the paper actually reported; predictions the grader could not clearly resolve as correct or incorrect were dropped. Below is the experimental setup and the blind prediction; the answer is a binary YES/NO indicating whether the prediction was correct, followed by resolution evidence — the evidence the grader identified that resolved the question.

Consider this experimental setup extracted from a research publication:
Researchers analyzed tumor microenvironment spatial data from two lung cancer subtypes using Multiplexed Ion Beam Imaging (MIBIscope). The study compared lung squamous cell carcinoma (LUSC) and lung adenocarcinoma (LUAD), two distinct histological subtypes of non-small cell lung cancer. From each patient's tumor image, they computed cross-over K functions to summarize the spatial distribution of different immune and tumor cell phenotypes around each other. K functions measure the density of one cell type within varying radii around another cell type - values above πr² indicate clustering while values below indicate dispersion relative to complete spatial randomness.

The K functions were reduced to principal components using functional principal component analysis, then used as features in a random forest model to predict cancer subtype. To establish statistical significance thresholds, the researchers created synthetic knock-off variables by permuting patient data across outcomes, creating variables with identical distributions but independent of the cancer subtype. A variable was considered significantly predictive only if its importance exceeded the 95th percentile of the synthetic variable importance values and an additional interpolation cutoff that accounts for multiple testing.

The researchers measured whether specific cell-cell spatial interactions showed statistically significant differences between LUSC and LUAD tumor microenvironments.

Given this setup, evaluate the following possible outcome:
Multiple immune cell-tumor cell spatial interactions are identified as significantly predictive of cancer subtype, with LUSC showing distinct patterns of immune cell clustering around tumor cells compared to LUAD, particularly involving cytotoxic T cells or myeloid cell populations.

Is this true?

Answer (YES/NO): NO